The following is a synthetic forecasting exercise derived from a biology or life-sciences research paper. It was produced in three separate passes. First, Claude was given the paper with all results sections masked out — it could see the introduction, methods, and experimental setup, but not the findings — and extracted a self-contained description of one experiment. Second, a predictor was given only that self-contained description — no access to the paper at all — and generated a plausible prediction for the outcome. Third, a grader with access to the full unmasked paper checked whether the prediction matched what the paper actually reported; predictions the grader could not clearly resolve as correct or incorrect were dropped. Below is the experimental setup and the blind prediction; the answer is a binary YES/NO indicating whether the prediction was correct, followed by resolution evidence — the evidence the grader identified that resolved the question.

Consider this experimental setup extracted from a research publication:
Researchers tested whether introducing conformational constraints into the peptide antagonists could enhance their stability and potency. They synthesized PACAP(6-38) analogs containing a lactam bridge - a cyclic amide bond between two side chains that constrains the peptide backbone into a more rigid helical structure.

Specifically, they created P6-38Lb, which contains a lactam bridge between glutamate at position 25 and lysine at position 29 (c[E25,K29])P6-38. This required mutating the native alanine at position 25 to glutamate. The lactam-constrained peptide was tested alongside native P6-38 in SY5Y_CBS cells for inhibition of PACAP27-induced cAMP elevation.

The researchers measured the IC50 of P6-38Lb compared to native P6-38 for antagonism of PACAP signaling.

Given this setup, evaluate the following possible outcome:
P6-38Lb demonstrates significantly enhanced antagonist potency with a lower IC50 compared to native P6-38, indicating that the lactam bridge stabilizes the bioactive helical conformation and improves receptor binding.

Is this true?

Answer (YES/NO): NO